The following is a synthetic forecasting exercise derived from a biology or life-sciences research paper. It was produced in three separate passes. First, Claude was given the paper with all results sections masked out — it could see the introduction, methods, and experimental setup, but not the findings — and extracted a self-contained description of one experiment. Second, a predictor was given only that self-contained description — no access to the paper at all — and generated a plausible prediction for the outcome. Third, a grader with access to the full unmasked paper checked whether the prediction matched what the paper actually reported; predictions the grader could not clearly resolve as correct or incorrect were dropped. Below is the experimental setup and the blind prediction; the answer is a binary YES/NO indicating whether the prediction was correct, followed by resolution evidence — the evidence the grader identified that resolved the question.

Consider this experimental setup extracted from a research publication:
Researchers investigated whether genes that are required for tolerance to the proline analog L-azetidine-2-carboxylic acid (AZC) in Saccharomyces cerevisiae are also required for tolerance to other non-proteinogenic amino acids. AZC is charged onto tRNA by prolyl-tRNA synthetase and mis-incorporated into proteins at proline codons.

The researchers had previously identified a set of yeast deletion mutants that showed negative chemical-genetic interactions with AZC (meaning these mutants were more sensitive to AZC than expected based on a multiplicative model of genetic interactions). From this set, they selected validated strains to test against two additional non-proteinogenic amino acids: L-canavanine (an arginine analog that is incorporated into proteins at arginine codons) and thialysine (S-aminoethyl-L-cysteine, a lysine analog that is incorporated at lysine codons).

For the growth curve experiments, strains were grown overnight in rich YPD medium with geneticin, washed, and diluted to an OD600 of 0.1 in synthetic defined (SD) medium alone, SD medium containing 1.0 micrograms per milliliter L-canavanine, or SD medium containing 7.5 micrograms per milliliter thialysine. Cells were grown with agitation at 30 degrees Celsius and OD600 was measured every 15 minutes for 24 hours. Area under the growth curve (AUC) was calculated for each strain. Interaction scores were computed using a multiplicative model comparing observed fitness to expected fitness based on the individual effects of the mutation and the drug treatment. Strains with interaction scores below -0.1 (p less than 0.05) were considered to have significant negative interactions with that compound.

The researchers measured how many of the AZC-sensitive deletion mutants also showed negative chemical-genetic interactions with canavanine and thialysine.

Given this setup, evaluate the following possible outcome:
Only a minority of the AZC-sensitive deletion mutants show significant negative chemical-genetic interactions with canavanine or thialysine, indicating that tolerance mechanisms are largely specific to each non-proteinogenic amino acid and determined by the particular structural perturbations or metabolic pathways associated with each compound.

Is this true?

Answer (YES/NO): NO